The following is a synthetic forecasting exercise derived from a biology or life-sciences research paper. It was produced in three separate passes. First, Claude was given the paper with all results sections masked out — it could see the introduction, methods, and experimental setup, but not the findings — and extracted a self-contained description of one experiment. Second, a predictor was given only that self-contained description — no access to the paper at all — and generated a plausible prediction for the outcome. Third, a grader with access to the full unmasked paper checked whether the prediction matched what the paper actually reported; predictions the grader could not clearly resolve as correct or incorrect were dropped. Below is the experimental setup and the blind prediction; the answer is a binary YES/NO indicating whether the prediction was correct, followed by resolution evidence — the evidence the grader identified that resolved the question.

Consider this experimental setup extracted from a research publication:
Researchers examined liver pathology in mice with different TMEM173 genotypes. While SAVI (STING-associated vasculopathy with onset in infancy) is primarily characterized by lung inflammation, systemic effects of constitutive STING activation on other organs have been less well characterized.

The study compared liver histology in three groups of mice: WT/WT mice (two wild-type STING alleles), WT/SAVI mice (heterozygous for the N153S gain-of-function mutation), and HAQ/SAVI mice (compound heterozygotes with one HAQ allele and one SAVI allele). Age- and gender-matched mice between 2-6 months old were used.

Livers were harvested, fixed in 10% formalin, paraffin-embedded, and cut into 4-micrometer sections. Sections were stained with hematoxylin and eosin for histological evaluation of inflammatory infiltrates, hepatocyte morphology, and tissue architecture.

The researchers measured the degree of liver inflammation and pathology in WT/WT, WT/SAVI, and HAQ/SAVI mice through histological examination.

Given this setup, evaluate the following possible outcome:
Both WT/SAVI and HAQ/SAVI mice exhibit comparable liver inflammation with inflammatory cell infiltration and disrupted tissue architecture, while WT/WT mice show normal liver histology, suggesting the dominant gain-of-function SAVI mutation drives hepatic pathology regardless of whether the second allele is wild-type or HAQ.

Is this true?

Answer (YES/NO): NO